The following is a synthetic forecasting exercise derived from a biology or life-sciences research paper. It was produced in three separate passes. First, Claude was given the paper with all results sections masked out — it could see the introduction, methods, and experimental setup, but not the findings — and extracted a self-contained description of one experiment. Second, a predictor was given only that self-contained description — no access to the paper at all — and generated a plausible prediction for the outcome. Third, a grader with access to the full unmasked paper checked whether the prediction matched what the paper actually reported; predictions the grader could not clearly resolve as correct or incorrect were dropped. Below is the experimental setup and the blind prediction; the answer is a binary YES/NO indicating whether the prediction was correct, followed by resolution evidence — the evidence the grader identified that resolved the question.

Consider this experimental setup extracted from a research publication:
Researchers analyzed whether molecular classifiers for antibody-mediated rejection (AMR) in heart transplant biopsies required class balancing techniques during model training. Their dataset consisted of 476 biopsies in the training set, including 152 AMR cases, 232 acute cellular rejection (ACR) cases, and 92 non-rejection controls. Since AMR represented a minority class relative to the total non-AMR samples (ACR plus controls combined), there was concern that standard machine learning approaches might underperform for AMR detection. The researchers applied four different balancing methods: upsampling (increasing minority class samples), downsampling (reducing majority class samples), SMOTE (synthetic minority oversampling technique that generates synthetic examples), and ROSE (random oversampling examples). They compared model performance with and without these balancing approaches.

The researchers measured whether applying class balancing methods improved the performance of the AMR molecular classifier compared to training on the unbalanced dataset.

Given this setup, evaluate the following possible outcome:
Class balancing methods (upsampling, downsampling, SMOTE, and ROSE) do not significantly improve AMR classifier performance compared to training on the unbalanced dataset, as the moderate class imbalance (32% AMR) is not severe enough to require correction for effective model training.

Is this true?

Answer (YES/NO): YES